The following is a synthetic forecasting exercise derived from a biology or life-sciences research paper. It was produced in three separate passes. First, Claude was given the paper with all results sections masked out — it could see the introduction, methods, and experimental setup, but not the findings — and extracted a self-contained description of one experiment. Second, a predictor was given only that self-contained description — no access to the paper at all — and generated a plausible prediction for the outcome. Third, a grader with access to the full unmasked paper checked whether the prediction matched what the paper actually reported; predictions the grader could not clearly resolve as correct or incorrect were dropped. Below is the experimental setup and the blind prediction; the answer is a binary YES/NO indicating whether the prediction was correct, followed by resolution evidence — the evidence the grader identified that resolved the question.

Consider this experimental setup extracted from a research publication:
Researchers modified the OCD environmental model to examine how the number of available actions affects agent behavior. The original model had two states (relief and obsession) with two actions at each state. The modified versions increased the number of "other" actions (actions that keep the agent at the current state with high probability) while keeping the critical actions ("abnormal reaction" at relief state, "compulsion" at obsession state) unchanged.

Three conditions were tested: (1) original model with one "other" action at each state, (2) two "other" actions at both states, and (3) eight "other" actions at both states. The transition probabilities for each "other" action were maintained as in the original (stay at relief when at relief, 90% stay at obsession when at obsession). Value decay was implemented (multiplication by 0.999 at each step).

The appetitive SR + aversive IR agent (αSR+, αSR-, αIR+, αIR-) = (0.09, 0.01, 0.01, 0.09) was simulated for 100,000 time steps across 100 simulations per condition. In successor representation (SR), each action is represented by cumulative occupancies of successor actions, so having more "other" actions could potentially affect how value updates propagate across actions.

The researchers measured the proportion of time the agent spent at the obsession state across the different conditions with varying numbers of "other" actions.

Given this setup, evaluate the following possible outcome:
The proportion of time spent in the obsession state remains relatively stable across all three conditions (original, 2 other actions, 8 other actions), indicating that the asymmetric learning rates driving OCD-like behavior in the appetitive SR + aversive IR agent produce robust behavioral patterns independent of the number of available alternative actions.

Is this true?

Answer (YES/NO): NO